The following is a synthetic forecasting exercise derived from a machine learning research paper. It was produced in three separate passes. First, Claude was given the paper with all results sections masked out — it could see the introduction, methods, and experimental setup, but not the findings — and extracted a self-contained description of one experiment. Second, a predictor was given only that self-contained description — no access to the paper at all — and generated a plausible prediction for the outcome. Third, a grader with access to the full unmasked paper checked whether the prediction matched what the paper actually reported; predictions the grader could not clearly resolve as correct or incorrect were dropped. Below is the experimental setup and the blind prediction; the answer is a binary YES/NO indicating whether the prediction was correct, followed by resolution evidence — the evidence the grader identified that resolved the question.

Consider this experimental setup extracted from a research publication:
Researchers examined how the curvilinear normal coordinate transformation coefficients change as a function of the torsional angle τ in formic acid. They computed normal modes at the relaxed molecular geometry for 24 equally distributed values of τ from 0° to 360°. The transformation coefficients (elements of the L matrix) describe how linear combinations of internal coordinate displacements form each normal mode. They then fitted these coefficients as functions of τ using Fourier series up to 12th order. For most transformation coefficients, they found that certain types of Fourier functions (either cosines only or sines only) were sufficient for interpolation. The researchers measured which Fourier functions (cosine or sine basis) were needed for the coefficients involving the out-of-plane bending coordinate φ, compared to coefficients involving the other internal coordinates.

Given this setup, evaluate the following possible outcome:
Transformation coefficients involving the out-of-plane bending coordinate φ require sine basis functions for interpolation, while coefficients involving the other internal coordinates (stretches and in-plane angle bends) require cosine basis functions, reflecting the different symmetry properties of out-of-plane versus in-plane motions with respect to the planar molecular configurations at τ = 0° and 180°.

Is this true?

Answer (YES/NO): YES